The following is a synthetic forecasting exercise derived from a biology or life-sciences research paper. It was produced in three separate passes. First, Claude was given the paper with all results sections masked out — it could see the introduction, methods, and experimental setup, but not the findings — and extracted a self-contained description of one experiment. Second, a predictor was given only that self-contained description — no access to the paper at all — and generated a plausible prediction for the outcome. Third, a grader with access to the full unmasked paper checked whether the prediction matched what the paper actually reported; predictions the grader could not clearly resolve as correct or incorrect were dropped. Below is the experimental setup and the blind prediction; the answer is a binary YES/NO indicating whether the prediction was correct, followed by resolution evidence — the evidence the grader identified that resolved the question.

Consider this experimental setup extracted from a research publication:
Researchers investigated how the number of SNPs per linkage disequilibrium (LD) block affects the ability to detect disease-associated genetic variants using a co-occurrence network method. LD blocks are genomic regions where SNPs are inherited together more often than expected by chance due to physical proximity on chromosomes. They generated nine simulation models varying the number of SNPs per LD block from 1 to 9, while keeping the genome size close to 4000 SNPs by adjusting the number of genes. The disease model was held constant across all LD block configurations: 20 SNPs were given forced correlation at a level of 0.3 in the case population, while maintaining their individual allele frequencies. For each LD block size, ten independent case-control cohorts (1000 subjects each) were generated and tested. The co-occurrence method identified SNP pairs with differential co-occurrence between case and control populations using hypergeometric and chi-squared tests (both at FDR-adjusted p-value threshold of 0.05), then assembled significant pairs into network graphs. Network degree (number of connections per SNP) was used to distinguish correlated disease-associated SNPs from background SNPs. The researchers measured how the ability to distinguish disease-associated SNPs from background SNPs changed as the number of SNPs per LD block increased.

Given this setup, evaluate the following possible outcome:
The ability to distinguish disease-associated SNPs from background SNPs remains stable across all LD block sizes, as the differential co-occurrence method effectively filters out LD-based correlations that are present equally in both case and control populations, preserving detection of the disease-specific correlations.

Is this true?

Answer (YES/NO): YES